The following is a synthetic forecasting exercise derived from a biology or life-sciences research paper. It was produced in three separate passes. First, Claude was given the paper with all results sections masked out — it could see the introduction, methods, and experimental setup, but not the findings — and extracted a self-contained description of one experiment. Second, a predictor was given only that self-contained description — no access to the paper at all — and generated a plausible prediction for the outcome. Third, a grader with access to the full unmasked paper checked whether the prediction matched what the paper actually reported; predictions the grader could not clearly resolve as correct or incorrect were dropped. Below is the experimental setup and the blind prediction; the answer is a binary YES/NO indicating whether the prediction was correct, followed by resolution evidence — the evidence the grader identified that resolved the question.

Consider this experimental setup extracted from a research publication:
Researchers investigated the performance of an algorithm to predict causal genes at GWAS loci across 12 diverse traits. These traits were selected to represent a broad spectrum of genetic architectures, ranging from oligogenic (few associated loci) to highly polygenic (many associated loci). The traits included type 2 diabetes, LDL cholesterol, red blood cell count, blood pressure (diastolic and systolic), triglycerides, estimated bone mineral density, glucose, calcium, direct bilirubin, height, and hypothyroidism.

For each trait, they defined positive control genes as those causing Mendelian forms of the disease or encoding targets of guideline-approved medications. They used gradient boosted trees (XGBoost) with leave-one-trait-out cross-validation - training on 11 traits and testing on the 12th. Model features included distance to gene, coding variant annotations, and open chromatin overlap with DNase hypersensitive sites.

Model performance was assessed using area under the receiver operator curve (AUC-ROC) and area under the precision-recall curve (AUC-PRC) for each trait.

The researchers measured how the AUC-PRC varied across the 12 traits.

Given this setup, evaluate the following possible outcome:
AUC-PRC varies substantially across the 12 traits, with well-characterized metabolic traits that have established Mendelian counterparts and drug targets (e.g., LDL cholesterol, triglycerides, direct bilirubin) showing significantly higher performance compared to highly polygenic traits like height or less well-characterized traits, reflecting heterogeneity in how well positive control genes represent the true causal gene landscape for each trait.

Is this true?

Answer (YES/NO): NO